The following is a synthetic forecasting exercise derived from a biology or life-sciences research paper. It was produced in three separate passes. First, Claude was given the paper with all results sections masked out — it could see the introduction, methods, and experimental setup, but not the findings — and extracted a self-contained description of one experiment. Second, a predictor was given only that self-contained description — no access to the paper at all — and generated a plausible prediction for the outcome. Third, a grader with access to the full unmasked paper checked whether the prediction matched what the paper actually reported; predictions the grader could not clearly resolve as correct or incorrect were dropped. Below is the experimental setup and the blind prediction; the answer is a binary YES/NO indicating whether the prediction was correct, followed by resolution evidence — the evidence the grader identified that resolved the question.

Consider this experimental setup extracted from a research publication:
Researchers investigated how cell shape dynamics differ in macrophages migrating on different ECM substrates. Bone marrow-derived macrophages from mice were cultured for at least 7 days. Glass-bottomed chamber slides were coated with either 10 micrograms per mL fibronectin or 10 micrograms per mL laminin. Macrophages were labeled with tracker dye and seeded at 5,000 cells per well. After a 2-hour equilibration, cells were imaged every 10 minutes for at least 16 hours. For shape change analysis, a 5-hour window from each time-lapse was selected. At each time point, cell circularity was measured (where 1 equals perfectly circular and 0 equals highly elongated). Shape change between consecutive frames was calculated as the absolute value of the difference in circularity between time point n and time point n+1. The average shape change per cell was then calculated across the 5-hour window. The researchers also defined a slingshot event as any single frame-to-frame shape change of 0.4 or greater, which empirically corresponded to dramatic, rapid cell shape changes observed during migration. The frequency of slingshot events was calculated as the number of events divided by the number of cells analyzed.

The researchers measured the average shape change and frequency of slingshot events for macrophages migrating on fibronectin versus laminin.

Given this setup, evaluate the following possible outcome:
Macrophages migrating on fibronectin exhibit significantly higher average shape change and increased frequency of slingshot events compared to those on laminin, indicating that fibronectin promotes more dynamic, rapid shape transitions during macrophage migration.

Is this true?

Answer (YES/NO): NO